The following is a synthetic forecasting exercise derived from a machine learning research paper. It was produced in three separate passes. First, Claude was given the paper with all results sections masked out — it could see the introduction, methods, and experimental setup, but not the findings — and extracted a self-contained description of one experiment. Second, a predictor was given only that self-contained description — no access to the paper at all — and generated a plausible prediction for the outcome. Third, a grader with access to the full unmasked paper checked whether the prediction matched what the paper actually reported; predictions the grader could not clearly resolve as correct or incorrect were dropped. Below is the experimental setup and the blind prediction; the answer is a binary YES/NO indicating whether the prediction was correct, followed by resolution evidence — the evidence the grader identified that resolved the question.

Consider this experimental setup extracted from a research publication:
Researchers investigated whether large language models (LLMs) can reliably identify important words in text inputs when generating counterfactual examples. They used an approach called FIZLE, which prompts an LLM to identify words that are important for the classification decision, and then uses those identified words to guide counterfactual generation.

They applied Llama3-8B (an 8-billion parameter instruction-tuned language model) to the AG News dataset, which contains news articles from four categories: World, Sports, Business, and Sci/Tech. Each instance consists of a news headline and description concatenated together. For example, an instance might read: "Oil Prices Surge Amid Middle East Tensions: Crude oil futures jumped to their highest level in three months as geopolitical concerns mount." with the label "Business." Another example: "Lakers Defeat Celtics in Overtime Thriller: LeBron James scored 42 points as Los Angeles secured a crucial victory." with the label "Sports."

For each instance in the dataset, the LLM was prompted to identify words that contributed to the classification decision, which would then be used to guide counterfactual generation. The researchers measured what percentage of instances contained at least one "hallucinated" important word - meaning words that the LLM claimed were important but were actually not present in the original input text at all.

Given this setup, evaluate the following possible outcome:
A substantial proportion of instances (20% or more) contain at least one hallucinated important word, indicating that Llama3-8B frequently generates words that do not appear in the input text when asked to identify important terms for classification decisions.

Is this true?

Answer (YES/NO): YES